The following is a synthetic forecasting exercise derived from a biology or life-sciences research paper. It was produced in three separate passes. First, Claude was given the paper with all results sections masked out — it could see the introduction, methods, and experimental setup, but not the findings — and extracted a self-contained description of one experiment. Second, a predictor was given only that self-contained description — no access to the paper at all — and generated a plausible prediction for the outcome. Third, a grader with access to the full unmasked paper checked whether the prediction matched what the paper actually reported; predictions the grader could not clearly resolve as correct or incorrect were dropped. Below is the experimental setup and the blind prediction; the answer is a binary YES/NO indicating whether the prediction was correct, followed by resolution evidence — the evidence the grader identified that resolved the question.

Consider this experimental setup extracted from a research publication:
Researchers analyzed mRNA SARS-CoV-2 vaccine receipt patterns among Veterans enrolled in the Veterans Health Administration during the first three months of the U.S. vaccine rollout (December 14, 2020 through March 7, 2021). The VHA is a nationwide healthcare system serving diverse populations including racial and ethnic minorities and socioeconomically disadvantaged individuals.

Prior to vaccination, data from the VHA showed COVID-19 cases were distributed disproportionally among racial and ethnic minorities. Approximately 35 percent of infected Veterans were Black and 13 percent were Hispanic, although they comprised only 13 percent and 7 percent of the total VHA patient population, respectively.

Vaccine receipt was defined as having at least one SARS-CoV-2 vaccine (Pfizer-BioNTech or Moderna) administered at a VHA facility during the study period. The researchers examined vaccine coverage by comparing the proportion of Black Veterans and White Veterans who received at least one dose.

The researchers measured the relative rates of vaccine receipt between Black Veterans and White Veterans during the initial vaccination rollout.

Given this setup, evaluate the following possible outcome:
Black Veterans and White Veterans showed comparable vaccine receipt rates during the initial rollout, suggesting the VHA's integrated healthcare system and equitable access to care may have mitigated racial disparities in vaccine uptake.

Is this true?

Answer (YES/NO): YES